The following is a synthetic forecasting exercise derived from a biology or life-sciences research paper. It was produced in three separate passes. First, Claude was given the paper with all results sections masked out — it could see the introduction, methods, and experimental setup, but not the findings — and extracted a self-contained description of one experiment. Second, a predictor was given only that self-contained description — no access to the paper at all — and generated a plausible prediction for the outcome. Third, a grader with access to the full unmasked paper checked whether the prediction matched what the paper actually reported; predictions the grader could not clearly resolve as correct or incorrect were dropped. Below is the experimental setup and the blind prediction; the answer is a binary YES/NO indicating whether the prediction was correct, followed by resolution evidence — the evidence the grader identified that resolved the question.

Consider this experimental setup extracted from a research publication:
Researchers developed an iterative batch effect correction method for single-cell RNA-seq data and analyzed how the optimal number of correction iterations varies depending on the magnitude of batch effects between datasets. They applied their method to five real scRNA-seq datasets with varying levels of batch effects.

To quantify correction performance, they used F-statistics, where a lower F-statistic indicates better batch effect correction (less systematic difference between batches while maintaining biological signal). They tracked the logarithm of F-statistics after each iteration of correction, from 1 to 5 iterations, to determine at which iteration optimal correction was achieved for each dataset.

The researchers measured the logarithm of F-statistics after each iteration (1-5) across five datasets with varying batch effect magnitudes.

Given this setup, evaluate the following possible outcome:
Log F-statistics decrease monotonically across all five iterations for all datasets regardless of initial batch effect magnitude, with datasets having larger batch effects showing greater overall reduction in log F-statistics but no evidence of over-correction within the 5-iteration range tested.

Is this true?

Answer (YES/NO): NO